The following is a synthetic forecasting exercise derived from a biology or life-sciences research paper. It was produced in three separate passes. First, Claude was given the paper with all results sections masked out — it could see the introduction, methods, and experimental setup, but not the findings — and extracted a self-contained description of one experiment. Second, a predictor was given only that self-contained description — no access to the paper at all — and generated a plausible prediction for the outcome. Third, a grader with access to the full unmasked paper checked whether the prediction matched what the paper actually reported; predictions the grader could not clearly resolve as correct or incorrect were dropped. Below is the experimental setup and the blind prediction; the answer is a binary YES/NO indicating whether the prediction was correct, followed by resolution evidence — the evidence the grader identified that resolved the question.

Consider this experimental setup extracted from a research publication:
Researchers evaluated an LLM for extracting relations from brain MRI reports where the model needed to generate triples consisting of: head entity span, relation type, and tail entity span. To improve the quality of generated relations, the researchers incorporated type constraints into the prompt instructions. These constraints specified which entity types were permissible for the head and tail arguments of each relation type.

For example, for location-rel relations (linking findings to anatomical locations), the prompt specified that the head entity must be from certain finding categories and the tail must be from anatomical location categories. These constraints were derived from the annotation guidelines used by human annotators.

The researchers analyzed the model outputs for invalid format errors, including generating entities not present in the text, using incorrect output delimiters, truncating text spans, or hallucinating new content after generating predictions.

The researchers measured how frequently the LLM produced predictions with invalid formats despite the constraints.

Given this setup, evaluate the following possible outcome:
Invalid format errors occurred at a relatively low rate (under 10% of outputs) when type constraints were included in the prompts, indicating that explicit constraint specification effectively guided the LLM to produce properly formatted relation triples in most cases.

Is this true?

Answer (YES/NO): NO